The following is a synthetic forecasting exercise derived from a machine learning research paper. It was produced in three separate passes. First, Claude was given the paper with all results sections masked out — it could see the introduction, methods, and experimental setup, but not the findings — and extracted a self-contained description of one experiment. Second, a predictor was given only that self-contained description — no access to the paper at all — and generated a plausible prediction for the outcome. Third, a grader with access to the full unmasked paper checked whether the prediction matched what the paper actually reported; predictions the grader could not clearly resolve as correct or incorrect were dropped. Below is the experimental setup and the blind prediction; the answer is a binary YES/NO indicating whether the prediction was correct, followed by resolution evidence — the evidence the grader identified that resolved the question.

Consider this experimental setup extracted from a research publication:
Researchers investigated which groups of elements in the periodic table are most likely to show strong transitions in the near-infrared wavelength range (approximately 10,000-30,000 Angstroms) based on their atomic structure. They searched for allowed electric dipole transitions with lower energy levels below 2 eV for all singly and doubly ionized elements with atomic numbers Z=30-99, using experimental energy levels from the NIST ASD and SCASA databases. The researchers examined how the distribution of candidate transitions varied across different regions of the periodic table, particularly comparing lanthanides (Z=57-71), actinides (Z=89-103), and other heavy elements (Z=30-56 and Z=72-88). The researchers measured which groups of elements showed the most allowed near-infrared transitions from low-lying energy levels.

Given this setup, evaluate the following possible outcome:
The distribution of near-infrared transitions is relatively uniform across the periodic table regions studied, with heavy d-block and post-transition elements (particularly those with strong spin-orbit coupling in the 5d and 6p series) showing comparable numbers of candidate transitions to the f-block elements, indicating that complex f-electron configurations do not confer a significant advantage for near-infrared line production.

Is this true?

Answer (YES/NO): NO